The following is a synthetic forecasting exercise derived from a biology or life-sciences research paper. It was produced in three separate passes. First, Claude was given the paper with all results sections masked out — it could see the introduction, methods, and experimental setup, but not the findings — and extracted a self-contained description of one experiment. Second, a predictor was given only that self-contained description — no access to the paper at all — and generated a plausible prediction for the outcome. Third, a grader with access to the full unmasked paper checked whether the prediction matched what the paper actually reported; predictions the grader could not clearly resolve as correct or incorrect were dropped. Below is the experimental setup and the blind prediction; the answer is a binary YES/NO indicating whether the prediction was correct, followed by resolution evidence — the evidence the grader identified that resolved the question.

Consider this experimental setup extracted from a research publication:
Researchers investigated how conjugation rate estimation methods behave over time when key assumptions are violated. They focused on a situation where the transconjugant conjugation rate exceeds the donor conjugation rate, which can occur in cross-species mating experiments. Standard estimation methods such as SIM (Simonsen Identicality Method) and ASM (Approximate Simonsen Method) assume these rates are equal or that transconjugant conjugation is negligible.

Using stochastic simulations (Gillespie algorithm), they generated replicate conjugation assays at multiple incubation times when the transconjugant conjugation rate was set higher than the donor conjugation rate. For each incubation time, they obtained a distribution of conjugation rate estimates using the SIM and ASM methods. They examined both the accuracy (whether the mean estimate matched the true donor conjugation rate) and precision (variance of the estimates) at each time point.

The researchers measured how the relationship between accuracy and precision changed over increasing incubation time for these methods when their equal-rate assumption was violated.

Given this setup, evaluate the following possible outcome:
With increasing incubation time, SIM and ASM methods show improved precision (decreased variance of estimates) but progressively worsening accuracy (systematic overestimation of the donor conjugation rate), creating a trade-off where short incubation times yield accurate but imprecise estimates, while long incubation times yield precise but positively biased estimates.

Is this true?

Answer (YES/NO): YES